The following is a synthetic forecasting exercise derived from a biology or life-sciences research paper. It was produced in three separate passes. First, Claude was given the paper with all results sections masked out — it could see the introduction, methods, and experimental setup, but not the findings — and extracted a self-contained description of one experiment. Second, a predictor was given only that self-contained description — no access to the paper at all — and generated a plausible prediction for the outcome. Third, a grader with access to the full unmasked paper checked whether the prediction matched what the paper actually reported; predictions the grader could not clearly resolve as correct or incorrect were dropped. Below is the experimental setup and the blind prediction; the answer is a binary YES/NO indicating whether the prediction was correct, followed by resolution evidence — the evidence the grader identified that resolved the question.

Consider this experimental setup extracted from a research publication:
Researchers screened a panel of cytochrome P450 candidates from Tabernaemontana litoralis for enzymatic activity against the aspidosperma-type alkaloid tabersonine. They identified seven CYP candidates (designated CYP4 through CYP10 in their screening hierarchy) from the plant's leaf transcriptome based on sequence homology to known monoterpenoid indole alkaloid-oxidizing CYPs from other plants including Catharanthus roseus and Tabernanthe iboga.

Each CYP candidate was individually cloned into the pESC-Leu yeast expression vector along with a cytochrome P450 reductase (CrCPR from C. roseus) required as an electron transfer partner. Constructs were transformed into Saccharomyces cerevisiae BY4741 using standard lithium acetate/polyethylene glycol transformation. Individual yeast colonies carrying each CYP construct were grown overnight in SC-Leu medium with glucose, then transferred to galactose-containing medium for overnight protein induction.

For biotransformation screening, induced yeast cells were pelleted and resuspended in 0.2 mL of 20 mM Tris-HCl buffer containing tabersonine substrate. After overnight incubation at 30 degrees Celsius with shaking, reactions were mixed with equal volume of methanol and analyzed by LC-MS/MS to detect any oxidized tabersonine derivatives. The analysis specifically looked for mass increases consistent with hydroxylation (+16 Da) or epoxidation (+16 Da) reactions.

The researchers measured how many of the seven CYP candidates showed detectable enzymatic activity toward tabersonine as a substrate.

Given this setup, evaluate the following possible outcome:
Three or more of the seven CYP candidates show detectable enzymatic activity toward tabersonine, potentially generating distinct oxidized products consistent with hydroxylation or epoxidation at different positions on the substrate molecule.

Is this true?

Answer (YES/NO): NO